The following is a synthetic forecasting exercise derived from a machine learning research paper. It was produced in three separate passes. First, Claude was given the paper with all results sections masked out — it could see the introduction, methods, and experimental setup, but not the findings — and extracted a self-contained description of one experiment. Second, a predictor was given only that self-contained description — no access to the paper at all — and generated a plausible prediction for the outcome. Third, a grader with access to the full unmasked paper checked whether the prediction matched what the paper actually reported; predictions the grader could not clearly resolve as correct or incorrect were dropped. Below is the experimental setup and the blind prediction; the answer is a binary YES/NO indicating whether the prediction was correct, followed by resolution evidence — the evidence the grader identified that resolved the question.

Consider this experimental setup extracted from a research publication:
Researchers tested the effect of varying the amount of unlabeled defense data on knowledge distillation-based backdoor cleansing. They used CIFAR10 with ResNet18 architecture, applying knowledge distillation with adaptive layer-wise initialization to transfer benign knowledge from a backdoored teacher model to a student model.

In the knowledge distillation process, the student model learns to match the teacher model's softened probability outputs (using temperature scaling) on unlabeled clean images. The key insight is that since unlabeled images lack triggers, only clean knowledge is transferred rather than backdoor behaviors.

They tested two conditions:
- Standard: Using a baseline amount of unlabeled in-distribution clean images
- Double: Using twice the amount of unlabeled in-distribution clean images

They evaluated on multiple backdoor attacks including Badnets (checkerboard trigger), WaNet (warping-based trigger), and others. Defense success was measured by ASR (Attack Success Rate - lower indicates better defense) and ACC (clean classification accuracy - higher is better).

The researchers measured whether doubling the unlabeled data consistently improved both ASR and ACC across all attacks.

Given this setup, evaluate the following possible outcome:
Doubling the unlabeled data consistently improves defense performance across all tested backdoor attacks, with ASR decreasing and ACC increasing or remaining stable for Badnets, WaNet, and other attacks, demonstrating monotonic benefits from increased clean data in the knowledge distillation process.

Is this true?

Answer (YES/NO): NO